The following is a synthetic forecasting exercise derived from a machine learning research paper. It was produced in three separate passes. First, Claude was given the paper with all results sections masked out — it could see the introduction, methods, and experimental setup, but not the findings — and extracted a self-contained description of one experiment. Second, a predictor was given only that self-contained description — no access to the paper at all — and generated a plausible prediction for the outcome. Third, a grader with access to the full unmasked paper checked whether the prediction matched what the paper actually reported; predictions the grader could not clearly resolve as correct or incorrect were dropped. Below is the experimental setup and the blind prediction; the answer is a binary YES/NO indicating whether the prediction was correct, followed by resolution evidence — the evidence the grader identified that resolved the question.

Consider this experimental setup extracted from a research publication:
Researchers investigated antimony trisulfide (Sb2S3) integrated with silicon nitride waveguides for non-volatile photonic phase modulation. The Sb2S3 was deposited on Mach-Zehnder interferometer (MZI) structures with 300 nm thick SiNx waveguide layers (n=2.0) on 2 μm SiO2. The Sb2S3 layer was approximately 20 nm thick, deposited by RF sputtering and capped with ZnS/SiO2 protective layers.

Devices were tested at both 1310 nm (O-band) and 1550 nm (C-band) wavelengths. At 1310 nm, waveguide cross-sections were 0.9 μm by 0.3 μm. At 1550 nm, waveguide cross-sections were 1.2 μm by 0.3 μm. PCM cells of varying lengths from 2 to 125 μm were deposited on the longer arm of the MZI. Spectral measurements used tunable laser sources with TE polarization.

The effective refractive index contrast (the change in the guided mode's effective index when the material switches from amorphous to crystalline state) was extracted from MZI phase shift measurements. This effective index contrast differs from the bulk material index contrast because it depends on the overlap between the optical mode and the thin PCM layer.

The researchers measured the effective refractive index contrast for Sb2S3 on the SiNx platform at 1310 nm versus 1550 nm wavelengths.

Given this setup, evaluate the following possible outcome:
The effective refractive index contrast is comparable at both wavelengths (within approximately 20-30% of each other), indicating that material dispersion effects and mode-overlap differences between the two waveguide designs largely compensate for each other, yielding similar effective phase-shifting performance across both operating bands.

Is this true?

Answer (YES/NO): NO